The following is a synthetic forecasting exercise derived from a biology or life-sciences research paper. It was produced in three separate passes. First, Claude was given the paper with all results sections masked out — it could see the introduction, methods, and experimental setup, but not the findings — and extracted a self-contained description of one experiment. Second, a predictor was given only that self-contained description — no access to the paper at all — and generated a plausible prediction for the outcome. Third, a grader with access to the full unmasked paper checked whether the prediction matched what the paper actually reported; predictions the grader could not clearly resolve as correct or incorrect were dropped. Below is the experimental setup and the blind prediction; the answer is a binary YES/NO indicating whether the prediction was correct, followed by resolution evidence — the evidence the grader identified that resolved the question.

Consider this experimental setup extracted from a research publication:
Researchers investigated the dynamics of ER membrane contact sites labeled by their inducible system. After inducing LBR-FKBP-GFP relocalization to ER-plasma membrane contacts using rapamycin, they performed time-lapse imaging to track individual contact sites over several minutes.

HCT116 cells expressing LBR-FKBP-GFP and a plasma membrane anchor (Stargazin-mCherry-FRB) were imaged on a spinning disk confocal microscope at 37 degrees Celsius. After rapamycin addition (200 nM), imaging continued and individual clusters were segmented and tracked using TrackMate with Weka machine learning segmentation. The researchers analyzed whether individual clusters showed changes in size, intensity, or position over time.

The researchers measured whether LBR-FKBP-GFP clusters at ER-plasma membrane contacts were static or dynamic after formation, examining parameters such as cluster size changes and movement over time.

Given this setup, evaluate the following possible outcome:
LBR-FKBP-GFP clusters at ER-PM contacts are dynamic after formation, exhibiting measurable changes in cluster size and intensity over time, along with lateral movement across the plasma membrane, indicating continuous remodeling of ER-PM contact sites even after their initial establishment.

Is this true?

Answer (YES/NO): NO